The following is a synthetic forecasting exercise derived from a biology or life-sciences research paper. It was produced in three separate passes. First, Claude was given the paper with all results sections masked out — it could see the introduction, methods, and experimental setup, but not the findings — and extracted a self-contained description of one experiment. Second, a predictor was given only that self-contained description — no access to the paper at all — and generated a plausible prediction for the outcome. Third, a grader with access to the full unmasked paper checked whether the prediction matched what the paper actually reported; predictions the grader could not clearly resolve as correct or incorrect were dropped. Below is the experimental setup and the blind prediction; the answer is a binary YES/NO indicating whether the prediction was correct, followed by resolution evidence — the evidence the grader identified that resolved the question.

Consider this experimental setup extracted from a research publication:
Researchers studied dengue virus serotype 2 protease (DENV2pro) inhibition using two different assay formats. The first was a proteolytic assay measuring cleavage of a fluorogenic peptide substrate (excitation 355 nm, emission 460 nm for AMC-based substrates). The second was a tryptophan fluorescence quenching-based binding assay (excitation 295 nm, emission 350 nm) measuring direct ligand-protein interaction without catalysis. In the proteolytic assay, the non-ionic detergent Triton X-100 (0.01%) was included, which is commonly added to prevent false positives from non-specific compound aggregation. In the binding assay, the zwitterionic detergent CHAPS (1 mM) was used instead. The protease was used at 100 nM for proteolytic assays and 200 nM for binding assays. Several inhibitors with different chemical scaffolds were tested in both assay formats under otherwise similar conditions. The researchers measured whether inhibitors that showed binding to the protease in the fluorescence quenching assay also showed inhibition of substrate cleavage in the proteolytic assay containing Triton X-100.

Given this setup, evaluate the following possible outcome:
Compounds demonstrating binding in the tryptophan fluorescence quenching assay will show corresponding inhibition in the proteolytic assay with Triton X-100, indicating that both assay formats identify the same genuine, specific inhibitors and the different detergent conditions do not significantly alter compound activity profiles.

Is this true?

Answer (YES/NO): NO